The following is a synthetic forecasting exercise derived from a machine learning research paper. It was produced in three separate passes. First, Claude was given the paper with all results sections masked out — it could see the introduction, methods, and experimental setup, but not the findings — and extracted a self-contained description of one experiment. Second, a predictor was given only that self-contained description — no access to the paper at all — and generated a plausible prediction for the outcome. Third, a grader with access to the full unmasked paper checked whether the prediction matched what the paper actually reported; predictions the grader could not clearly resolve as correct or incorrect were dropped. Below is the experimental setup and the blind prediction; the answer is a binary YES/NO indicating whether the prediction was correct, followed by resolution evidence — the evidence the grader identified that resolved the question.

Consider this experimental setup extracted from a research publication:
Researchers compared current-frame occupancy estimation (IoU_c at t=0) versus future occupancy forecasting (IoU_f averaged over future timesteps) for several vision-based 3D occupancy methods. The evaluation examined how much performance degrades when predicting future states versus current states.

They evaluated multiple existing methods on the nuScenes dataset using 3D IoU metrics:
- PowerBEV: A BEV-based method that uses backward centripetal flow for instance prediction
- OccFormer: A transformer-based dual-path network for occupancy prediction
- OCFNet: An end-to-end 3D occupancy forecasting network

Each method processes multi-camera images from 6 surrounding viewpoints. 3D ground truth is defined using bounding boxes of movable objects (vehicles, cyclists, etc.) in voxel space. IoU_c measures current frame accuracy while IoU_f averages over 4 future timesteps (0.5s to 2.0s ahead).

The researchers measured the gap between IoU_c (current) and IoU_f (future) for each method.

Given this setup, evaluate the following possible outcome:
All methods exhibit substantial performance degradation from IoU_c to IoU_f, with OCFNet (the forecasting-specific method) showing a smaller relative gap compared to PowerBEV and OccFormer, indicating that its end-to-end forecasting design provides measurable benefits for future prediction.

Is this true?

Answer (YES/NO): NO